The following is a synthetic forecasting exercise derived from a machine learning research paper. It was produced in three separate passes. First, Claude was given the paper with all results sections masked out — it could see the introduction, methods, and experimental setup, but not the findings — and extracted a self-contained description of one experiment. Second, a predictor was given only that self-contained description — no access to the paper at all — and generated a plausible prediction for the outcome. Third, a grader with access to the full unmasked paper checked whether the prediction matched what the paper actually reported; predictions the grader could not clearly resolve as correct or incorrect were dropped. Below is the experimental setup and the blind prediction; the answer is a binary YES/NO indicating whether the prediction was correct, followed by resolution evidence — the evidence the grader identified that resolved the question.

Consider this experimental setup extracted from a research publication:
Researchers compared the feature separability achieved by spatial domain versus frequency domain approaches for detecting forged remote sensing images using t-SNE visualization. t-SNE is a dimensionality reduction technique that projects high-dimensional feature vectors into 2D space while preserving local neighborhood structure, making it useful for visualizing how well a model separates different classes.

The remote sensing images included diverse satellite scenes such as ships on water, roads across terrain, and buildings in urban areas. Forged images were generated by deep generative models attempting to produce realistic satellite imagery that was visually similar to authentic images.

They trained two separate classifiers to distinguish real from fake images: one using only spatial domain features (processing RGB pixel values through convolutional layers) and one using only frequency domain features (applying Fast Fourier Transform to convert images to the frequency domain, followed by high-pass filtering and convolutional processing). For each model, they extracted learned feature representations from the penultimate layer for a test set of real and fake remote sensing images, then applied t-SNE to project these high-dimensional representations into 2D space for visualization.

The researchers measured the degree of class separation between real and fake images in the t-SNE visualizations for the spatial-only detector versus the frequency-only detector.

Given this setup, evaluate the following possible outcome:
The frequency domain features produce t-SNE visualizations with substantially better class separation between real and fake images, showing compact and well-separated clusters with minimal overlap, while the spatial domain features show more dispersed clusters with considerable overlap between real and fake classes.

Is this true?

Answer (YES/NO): NO